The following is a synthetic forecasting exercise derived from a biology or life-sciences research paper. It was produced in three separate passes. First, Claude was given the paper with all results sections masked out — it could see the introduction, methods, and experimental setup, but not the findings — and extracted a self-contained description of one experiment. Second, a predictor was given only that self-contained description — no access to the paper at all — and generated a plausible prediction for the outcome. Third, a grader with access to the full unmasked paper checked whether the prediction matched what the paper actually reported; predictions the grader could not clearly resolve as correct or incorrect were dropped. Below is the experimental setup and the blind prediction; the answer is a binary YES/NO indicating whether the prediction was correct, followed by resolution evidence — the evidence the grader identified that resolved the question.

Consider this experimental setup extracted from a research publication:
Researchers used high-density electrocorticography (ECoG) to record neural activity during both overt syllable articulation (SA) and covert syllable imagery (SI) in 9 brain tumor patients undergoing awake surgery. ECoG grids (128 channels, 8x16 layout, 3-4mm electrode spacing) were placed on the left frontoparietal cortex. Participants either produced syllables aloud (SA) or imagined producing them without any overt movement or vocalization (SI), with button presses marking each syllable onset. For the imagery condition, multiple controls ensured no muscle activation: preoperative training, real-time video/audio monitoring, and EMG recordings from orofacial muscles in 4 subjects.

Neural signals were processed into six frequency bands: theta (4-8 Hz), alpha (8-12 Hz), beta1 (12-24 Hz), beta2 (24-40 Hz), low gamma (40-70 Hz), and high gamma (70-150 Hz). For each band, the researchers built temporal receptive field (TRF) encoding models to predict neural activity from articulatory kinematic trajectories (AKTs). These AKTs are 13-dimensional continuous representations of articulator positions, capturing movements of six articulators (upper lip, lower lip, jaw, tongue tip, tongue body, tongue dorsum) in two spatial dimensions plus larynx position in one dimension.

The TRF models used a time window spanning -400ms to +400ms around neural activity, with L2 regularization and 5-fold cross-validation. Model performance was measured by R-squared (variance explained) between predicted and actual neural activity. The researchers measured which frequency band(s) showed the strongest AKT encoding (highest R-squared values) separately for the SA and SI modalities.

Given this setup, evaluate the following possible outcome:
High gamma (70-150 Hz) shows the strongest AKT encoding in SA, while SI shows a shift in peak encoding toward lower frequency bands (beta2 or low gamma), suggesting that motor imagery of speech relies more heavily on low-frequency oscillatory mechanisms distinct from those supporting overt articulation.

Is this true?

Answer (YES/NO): NO